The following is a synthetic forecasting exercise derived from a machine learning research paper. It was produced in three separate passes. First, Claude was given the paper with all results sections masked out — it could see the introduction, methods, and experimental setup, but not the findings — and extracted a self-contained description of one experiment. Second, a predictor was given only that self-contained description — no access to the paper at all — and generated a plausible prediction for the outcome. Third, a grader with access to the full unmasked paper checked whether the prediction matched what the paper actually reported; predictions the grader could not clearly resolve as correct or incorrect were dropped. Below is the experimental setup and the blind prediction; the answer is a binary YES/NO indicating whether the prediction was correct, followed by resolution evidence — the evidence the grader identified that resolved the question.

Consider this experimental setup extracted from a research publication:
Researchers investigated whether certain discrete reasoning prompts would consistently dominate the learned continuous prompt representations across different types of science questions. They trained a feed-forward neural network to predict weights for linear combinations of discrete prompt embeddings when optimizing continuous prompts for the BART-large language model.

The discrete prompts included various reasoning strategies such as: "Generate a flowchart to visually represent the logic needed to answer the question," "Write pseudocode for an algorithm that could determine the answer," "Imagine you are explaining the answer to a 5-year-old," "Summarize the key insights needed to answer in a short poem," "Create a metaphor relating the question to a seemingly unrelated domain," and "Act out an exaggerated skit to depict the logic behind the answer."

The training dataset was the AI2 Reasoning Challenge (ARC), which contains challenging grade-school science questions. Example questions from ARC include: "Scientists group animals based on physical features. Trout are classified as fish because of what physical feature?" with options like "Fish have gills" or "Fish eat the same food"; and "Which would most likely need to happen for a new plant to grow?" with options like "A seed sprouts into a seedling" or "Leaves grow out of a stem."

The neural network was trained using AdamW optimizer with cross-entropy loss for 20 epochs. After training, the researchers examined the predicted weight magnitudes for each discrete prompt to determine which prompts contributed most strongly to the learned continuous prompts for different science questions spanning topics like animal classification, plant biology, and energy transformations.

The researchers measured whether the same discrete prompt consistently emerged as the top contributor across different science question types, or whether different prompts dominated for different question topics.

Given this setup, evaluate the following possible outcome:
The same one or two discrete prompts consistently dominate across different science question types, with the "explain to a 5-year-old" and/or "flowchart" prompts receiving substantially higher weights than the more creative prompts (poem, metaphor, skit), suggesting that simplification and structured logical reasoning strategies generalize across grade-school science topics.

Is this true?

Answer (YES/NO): NO